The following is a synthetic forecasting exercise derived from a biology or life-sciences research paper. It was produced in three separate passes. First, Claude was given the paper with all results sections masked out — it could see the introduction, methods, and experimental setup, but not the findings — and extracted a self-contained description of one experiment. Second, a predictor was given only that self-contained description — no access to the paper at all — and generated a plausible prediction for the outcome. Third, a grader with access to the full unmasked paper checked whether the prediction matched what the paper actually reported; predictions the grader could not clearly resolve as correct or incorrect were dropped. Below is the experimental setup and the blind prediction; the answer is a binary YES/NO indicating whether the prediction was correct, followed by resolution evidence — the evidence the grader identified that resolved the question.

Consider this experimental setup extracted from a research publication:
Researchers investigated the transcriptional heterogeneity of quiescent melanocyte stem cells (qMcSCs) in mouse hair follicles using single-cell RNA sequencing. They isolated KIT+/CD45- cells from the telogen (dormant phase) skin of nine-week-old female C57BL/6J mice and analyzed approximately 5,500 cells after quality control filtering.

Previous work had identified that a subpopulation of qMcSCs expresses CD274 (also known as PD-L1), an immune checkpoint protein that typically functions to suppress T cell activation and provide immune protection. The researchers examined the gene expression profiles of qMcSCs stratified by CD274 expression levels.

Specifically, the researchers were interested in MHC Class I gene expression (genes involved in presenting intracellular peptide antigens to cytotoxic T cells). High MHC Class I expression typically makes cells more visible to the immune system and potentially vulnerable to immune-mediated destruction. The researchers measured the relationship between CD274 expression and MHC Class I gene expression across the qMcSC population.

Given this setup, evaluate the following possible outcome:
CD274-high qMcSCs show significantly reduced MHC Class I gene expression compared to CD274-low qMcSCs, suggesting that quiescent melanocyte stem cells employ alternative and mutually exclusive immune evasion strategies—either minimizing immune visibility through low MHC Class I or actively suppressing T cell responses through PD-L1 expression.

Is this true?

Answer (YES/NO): NO